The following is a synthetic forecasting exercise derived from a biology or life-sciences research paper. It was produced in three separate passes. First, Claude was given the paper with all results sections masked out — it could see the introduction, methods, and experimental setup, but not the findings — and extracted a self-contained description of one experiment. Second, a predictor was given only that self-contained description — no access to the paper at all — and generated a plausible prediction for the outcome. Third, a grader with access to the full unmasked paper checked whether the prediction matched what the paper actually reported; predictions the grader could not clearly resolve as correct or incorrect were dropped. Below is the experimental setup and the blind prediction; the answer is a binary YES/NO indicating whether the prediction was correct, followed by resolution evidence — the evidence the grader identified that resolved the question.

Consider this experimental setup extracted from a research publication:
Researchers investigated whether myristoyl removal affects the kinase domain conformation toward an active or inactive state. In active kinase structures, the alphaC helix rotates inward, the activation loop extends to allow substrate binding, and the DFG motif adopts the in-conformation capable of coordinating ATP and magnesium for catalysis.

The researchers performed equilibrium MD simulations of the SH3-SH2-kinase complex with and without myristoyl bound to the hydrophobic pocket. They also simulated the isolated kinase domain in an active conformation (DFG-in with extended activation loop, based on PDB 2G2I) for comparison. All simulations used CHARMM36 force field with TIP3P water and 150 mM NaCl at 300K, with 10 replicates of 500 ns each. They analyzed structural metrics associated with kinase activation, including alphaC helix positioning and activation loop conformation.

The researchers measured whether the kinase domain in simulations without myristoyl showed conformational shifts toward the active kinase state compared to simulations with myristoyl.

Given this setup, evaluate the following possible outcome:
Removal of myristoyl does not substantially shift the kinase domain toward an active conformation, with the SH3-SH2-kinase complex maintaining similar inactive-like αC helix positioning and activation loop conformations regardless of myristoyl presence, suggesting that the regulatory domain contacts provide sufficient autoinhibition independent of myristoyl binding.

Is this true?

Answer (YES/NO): NO